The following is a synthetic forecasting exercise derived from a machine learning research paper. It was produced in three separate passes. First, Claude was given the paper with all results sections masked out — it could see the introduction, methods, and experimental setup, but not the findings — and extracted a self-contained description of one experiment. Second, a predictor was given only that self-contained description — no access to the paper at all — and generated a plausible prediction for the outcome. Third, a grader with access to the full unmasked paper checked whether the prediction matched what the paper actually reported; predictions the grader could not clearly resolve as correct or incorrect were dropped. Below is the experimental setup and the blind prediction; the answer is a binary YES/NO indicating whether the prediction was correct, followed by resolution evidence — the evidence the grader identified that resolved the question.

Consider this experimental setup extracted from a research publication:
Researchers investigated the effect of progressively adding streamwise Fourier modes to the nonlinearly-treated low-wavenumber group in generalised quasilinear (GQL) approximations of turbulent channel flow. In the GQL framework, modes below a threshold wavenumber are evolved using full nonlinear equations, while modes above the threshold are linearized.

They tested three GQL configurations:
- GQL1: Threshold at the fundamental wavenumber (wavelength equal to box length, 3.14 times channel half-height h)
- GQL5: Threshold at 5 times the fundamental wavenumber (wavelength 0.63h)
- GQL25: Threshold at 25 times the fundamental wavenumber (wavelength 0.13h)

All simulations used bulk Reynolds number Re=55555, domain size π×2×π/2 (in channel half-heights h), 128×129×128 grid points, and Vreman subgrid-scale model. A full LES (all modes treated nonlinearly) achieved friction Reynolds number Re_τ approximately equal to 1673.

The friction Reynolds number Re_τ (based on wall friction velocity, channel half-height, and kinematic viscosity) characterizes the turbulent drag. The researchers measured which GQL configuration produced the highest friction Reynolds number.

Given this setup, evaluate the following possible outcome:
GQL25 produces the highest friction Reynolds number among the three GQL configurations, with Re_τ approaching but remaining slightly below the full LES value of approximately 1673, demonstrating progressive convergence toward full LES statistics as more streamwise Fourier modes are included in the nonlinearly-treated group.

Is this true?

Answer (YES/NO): NO